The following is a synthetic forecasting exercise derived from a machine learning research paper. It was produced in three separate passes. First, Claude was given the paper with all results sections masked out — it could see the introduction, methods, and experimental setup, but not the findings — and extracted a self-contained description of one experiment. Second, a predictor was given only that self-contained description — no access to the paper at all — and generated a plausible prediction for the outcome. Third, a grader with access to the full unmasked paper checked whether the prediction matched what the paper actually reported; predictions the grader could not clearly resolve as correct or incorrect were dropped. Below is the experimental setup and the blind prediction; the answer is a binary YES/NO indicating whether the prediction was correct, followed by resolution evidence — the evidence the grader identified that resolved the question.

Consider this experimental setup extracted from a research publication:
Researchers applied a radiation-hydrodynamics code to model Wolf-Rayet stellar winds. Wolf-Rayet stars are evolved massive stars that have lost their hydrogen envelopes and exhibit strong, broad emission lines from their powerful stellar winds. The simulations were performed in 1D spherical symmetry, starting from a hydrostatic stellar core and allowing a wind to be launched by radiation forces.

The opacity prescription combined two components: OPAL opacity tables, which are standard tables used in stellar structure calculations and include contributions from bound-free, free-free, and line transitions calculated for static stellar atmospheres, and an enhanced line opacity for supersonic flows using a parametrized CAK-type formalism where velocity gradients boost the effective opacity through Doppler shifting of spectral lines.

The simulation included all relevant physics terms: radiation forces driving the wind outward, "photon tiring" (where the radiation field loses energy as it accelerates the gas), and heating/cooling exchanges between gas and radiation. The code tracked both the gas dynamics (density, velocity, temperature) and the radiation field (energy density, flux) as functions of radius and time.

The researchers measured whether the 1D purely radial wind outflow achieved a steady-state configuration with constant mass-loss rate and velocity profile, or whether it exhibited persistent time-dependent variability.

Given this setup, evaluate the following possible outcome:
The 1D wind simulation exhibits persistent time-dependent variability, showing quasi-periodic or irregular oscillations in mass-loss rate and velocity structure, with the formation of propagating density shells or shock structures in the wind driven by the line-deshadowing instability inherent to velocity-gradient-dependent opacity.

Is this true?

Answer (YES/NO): NO